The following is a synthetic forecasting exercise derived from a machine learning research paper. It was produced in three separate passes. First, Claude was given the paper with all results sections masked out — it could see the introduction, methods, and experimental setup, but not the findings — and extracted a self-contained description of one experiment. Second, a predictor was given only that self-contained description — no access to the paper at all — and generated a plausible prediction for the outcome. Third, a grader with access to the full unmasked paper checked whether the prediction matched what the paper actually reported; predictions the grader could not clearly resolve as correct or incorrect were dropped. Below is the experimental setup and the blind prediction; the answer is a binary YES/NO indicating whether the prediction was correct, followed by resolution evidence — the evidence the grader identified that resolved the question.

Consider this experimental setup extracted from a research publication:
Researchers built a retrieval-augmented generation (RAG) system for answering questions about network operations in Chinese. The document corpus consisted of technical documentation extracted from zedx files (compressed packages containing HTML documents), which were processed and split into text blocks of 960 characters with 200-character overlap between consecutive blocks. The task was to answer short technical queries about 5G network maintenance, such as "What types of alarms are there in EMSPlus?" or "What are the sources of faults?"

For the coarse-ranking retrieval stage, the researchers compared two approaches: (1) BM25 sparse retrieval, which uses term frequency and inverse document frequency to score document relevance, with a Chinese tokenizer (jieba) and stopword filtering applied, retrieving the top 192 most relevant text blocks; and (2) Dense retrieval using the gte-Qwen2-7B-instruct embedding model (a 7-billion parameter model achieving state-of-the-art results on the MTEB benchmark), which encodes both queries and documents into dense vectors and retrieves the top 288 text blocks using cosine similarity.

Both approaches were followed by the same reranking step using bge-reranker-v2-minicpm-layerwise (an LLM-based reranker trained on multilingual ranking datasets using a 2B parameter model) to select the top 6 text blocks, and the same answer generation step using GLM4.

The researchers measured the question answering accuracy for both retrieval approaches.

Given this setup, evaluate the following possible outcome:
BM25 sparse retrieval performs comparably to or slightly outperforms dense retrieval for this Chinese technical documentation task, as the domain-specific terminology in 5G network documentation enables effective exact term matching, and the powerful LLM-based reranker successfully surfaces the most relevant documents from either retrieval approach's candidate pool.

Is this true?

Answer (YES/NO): NO